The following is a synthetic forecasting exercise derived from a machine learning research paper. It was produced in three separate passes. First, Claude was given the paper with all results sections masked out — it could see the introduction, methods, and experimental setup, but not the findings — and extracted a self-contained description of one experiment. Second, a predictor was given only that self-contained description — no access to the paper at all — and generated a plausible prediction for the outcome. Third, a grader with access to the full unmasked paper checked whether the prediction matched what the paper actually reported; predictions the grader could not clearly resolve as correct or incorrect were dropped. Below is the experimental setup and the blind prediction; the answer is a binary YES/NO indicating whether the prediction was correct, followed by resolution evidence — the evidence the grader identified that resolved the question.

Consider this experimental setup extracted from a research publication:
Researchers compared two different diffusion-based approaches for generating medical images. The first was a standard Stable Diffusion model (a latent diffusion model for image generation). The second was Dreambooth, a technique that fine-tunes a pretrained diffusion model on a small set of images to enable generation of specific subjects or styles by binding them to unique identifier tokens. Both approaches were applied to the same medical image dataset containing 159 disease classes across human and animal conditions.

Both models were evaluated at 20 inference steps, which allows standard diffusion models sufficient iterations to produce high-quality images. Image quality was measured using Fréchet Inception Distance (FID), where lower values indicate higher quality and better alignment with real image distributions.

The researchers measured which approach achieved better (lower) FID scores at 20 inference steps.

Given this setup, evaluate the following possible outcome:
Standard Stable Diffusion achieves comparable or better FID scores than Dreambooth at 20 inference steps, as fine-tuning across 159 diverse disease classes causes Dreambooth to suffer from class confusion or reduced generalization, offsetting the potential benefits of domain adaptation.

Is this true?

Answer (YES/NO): YES